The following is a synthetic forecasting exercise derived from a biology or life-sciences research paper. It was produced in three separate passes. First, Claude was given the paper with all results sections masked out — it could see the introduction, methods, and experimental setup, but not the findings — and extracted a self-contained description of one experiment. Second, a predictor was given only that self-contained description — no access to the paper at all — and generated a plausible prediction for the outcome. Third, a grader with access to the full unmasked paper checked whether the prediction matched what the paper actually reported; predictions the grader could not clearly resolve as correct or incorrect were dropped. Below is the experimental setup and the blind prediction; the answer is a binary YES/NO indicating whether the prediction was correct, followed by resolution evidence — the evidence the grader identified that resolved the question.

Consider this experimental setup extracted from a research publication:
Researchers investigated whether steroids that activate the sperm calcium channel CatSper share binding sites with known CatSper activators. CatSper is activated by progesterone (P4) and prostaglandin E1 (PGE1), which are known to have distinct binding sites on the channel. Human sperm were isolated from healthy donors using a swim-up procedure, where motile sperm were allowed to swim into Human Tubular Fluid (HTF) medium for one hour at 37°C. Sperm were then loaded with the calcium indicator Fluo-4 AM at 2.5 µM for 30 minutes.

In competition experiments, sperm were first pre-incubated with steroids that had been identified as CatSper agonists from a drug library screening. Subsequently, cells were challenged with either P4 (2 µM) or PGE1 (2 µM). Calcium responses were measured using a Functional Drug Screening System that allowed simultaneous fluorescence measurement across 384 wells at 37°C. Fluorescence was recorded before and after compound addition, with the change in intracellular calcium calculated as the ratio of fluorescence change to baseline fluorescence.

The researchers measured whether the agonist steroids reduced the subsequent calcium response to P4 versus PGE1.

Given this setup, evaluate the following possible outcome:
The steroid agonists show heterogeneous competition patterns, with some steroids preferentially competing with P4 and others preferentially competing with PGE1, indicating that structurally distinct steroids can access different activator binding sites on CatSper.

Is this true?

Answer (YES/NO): NO